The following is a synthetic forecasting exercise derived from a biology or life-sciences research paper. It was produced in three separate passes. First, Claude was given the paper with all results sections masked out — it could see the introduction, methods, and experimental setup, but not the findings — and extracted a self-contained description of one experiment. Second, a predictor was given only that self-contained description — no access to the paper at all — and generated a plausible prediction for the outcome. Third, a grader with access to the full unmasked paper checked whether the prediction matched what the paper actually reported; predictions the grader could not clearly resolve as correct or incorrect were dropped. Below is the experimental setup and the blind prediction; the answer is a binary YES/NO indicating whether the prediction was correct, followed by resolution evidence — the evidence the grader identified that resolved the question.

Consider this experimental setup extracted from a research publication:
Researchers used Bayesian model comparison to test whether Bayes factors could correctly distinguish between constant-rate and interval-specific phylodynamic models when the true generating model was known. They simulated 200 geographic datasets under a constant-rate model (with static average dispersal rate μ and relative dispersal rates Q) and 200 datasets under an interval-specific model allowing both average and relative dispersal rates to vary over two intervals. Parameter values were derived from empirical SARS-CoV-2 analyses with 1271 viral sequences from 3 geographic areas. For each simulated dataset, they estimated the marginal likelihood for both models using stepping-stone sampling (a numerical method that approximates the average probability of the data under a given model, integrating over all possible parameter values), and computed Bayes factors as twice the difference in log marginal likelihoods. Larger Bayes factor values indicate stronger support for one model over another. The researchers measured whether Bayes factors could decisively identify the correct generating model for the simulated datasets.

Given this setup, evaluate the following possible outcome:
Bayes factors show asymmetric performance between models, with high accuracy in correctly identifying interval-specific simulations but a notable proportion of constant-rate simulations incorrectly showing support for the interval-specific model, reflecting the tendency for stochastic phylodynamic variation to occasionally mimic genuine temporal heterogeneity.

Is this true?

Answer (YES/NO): NO